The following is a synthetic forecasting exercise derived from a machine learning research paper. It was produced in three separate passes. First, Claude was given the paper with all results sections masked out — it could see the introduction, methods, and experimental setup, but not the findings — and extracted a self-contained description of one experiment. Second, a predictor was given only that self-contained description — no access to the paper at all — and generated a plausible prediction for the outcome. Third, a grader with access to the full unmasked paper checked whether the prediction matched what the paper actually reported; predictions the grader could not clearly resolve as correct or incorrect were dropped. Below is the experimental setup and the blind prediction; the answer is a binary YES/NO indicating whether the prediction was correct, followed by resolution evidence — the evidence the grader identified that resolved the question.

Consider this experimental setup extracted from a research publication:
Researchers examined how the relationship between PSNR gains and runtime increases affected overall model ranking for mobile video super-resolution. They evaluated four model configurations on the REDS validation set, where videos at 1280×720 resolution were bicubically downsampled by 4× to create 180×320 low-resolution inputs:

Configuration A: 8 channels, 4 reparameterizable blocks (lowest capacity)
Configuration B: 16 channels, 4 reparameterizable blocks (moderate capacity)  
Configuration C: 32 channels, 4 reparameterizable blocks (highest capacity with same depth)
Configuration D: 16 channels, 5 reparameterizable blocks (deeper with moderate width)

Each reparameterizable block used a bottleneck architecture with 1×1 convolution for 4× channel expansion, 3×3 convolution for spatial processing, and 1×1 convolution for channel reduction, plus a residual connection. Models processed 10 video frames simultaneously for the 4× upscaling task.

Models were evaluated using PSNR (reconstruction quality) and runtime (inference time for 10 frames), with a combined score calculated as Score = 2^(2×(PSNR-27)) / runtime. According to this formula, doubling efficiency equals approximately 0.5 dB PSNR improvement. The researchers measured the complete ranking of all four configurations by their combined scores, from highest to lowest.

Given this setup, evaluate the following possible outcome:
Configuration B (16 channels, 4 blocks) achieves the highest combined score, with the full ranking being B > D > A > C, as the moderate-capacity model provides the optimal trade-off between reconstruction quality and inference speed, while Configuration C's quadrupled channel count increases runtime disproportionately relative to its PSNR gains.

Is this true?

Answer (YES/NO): YES